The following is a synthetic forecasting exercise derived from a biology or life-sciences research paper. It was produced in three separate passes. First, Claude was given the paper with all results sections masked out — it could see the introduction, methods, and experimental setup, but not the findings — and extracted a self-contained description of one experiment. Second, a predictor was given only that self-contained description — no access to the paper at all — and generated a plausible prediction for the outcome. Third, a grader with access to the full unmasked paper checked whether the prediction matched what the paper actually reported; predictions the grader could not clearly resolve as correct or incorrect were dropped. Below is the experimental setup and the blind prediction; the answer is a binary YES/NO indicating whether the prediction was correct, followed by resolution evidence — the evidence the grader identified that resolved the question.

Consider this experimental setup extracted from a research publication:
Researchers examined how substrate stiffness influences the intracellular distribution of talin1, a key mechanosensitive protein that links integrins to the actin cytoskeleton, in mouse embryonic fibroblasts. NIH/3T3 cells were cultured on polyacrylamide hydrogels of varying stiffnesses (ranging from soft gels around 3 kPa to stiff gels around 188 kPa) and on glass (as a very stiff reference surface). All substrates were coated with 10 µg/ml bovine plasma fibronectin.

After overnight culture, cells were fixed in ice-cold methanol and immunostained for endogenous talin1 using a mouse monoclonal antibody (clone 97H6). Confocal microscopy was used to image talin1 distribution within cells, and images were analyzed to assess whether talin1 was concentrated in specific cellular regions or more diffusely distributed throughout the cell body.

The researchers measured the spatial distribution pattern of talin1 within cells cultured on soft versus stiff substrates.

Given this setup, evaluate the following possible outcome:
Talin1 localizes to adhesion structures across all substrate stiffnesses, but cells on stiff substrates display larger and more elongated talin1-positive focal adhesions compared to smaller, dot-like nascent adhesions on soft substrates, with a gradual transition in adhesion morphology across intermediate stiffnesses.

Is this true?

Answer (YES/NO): NO